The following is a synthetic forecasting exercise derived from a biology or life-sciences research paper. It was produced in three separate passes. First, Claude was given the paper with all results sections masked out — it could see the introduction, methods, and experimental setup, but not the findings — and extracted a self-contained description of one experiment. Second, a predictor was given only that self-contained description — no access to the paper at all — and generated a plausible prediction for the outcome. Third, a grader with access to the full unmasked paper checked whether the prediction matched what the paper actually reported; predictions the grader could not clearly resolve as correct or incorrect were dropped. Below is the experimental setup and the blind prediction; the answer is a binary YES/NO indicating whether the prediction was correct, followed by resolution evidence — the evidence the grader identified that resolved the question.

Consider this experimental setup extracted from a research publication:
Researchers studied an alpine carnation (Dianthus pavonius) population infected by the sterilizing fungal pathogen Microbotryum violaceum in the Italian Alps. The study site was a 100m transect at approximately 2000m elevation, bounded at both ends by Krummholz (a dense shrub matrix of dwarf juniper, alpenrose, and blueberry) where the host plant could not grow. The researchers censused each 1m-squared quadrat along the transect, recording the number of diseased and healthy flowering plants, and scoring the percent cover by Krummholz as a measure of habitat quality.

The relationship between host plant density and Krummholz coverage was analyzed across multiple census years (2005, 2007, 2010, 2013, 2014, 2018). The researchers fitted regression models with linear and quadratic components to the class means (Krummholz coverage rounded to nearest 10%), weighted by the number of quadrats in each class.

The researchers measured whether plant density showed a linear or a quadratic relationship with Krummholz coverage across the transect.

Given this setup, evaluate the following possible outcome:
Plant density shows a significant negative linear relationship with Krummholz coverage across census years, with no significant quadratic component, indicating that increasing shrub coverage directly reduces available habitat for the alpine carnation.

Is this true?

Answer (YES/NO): NO